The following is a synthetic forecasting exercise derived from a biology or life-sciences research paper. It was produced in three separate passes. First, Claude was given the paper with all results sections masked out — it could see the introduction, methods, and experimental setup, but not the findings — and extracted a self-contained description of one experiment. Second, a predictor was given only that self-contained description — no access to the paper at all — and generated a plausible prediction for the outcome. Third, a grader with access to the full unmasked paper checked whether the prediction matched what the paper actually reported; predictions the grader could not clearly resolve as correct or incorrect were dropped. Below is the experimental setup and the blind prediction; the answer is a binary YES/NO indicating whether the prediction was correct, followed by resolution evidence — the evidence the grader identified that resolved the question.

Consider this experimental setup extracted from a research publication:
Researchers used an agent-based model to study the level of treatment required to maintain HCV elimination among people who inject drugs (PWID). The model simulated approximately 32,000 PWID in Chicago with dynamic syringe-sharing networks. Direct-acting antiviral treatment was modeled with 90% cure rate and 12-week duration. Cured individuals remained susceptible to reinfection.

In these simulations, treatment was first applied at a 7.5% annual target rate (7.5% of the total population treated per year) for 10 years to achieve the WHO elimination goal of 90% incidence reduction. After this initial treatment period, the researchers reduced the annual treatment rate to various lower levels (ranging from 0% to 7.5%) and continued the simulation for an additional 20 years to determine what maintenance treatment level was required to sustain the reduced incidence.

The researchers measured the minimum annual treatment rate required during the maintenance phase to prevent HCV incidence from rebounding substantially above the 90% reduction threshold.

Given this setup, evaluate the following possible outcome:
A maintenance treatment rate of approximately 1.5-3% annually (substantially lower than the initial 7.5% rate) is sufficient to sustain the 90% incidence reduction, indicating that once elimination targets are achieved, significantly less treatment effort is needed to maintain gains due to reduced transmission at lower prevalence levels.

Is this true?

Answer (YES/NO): NO